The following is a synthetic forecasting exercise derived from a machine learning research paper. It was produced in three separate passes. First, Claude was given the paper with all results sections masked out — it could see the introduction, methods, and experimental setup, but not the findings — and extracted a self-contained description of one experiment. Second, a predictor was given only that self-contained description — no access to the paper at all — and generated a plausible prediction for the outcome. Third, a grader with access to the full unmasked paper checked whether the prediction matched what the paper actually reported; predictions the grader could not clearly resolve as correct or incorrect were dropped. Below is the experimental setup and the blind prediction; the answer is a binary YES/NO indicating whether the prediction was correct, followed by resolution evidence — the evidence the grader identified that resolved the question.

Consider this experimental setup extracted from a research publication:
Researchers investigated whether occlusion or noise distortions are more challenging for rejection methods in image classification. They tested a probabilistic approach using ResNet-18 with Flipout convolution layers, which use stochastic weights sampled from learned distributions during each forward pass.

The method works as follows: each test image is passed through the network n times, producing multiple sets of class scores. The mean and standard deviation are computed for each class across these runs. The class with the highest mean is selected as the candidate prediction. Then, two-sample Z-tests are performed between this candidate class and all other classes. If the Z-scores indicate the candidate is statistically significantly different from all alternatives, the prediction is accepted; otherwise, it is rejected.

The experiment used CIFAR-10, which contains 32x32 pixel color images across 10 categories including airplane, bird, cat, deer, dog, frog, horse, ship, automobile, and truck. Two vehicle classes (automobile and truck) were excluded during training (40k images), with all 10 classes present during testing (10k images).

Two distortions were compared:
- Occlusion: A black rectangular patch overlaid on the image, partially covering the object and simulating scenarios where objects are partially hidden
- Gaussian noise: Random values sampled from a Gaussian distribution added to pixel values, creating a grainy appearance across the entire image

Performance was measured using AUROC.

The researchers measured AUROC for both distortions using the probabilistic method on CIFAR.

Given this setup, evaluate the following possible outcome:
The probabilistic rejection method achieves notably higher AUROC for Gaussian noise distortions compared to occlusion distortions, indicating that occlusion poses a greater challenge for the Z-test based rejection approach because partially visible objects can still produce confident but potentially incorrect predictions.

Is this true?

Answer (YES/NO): NO